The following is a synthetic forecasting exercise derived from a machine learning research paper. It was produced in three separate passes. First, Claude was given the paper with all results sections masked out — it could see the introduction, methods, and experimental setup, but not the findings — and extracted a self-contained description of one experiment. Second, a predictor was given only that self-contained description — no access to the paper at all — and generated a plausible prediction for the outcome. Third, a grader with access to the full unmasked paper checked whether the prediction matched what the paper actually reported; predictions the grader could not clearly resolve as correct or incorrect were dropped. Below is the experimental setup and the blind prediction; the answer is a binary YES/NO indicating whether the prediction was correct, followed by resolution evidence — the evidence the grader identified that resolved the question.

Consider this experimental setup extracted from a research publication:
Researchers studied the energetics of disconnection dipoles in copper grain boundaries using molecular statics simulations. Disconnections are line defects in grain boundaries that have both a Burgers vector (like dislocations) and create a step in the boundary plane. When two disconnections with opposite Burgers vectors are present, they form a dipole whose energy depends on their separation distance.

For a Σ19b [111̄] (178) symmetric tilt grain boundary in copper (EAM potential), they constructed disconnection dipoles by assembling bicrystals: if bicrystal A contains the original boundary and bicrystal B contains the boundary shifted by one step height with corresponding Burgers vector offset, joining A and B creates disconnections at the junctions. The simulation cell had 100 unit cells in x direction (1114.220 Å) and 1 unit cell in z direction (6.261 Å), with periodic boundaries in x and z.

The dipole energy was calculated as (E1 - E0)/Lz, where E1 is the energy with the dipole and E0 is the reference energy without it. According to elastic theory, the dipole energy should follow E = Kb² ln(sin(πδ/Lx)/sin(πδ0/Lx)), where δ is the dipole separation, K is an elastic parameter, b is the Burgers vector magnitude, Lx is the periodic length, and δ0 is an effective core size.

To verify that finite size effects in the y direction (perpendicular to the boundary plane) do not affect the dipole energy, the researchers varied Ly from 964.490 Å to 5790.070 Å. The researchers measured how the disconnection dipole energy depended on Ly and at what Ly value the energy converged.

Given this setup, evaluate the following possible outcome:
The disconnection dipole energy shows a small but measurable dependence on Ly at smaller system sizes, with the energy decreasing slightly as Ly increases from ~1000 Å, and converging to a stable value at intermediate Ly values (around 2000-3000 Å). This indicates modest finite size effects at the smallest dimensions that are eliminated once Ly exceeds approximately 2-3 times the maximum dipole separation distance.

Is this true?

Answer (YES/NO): NO